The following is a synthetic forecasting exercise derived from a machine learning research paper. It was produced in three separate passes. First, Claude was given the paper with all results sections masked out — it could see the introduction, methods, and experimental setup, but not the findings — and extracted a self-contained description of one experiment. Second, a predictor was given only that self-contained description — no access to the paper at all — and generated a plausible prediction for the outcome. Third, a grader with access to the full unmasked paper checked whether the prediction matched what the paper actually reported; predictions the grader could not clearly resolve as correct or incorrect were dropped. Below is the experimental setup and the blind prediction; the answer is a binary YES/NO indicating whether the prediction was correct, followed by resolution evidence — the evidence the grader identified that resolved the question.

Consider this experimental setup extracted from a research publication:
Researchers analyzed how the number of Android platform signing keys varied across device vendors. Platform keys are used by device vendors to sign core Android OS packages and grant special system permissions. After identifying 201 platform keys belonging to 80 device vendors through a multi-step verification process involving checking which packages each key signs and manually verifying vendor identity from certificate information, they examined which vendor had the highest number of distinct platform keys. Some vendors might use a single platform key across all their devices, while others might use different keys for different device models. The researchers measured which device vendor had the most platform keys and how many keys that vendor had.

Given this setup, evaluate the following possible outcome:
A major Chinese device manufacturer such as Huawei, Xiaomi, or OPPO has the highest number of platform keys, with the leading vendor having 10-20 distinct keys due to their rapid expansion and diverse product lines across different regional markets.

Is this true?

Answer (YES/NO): NO